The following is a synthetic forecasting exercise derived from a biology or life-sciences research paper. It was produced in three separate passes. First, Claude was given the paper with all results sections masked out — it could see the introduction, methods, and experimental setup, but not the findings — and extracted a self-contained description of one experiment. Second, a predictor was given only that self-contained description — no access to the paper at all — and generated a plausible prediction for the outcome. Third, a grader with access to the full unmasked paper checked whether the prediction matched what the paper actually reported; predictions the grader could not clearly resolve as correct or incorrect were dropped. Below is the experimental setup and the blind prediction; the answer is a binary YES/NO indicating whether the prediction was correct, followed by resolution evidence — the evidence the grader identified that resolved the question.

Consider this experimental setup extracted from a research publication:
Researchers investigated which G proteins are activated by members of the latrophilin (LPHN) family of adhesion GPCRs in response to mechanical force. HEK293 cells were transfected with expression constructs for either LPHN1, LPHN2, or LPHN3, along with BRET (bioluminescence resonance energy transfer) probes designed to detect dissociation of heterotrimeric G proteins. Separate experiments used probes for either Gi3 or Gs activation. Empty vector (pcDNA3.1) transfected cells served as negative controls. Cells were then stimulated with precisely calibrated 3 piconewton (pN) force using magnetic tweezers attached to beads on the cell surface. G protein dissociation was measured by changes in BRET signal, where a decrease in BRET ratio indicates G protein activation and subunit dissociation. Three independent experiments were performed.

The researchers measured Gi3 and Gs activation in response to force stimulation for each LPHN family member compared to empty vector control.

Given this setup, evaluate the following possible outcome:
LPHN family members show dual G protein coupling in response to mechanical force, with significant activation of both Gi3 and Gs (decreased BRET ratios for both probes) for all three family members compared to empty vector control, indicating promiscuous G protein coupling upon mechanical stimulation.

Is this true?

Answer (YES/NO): NO